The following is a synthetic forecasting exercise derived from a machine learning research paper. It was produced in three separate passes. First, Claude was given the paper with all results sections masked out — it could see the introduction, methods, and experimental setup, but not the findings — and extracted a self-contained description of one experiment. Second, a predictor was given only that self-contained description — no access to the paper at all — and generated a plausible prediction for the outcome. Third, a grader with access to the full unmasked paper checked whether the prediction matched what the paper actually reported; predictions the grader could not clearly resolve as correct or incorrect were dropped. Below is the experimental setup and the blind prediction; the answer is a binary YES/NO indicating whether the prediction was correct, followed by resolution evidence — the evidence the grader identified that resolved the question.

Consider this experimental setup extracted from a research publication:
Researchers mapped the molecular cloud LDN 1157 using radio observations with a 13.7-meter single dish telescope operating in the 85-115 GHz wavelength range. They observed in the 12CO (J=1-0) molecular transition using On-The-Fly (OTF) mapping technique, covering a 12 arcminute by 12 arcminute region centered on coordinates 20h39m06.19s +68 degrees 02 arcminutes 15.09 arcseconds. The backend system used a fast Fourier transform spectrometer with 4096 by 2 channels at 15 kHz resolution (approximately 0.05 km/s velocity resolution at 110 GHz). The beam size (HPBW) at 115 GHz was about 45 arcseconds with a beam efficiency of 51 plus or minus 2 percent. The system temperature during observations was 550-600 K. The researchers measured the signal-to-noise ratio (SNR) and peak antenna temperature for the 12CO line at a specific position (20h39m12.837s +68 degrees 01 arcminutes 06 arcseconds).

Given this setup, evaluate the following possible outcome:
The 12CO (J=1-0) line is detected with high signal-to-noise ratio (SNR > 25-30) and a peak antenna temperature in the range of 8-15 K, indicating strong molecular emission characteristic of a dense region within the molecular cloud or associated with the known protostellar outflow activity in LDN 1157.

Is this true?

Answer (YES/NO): NO